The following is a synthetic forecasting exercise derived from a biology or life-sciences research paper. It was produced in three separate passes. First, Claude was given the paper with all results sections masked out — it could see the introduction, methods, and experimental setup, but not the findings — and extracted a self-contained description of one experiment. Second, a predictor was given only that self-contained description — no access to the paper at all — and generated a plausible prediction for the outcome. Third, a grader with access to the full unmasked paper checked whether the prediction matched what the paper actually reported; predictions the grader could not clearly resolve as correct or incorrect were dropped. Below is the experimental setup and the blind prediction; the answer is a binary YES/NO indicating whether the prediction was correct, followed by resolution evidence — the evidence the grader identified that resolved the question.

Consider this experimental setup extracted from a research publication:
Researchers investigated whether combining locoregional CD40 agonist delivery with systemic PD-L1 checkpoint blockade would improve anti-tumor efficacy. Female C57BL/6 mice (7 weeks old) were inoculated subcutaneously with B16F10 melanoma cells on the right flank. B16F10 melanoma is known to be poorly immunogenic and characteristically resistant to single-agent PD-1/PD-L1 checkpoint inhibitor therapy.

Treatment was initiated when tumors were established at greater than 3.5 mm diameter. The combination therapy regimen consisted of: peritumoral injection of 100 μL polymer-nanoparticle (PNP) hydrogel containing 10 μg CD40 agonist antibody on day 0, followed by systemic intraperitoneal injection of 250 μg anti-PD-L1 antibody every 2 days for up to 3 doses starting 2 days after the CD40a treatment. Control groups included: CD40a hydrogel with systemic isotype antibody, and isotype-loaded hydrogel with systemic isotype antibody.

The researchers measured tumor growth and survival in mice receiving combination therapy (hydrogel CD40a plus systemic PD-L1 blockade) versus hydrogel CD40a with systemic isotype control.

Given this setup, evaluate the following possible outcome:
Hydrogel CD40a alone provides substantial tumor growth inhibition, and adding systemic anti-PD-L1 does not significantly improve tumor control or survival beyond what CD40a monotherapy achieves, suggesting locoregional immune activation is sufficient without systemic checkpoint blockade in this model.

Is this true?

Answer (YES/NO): NO